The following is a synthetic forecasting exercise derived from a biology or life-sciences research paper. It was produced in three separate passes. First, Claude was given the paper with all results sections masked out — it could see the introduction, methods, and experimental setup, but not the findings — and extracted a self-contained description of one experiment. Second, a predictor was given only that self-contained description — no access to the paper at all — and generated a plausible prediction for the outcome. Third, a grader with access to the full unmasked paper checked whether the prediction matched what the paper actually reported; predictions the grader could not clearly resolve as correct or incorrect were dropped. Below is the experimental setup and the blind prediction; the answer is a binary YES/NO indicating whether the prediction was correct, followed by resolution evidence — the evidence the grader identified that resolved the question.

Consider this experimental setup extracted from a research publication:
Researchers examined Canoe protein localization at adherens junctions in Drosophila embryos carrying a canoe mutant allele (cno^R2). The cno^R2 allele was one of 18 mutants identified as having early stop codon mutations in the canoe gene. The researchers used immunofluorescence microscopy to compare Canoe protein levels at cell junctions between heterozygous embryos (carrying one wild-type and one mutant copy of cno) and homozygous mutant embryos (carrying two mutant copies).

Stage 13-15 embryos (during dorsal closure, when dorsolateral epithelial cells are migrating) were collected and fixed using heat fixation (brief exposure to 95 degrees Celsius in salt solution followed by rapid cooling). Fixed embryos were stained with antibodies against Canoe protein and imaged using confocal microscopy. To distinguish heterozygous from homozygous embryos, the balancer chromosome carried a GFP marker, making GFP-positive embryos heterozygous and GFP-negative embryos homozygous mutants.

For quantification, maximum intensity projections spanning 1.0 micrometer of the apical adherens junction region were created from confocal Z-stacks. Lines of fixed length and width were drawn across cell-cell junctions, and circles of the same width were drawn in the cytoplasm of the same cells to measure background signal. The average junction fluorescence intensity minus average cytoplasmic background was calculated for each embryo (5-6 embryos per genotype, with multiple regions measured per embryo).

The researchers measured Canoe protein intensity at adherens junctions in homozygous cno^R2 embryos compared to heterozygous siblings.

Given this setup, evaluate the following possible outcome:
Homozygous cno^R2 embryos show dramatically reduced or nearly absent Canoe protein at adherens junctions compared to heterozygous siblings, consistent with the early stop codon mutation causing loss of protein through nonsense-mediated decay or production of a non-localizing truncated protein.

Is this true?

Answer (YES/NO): NO